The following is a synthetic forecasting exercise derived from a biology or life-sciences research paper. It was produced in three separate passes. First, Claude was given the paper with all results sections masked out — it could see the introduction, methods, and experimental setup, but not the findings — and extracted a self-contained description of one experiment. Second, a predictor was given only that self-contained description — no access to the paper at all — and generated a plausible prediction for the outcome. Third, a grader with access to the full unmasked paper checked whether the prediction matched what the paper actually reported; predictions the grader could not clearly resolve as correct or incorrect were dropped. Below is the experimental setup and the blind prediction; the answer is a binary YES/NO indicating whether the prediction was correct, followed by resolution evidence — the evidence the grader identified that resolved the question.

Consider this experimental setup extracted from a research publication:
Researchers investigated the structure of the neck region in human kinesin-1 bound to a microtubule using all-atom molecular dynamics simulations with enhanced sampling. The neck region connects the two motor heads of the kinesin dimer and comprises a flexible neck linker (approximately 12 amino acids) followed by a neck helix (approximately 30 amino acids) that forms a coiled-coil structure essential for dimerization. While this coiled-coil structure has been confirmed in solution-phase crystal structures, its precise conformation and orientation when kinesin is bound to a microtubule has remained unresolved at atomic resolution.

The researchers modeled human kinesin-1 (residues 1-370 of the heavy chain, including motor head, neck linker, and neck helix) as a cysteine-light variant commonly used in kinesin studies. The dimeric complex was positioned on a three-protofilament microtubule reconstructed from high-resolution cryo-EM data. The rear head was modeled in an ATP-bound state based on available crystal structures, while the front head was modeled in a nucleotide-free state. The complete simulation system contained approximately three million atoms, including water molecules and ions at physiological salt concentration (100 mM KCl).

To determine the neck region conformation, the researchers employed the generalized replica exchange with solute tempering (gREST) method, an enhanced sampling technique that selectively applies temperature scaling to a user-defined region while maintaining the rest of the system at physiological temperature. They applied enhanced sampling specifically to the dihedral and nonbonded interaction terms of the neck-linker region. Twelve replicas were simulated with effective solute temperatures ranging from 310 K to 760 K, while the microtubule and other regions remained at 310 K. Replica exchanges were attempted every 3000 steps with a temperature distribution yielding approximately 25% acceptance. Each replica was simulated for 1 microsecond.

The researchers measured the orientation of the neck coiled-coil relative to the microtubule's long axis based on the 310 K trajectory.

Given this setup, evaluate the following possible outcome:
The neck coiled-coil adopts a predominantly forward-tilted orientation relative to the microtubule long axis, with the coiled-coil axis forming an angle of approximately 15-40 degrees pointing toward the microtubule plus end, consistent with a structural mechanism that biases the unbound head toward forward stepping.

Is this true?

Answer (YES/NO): NO